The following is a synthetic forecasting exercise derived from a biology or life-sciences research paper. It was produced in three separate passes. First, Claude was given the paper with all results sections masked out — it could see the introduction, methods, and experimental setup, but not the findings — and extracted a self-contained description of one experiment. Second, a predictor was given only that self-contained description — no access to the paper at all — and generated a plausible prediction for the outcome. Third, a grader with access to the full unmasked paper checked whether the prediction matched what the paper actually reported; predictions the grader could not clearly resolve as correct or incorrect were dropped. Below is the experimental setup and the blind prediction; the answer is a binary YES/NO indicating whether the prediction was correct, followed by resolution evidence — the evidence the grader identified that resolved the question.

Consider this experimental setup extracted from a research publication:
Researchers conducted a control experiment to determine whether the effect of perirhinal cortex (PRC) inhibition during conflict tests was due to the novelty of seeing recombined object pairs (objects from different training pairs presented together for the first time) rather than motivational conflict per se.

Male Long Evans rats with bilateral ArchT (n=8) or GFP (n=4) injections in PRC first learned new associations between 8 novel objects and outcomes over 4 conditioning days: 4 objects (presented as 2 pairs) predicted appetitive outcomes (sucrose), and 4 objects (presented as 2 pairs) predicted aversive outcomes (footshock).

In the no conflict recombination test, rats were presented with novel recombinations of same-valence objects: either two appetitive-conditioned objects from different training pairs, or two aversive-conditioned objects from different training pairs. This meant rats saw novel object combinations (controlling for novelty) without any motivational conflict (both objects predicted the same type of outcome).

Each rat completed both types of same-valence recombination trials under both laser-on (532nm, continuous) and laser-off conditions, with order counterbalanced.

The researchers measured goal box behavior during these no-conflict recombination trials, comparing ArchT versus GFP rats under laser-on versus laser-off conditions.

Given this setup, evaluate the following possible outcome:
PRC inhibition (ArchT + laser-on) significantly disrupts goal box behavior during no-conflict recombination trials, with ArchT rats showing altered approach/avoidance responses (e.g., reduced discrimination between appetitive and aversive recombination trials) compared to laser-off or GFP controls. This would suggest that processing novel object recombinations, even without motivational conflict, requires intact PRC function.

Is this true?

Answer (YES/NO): NO